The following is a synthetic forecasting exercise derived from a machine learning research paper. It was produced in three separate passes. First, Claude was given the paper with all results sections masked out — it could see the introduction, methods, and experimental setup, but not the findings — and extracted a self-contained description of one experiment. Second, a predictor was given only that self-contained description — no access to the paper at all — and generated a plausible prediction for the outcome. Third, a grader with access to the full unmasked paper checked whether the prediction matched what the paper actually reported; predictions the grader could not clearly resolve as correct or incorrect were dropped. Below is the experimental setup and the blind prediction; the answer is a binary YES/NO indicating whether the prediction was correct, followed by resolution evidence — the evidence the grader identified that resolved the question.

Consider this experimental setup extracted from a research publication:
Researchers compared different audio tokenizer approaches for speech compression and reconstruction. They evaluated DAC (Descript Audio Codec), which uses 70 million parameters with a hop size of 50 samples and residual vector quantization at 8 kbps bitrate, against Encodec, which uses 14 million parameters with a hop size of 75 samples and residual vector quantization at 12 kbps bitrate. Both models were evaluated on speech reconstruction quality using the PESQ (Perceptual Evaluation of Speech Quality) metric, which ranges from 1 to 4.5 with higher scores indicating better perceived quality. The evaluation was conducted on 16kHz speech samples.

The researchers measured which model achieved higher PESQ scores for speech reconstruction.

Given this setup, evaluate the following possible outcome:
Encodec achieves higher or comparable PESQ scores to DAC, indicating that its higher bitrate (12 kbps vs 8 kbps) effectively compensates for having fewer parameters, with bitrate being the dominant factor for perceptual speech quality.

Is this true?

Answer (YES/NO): NO